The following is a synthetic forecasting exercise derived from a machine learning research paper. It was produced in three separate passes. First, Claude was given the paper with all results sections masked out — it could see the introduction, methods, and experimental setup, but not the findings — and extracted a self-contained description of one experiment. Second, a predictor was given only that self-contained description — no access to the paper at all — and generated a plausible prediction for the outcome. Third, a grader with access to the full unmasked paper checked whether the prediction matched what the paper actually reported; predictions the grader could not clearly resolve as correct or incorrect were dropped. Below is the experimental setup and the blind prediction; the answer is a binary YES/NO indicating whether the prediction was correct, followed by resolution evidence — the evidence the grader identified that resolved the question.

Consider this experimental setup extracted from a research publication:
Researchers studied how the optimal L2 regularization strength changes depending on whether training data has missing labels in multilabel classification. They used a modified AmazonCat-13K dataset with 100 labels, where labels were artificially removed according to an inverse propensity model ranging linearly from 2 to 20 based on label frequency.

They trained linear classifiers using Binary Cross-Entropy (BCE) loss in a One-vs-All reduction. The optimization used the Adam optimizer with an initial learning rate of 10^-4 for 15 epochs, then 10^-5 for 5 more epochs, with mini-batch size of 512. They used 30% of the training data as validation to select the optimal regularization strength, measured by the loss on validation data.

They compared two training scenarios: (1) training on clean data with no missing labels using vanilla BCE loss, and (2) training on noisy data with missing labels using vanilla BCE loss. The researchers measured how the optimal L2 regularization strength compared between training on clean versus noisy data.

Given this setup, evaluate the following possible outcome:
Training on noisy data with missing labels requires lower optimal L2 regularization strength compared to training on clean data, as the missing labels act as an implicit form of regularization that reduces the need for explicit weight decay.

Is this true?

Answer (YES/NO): NO